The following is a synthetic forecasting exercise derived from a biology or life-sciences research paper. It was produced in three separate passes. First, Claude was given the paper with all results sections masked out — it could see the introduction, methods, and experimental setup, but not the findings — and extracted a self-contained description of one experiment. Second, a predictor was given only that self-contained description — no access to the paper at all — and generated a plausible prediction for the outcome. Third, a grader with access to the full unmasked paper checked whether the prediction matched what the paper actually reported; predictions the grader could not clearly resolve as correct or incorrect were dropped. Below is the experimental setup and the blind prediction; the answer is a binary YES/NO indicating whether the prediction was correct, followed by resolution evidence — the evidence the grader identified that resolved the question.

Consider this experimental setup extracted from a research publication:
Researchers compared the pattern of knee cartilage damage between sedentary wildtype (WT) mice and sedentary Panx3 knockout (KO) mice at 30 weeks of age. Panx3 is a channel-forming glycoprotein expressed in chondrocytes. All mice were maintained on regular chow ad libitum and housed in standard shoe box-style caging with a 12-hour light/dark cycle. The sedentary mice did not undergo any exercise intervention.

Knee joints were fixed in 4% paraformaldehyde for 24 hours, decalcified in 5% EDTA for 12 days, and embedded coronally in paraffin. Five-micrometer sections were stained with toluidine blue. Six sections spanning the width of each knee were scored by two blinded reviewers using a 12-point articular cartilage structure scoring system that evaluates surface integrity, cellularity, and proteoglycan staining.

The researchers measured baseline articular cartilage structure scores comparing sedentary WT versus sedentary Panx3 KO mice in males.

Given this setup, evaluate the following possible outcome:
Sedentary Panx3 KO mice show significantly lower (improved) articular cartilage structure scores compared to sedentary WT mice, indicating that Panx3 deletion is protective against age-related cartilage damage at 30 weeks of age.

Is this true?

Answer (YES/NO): NO